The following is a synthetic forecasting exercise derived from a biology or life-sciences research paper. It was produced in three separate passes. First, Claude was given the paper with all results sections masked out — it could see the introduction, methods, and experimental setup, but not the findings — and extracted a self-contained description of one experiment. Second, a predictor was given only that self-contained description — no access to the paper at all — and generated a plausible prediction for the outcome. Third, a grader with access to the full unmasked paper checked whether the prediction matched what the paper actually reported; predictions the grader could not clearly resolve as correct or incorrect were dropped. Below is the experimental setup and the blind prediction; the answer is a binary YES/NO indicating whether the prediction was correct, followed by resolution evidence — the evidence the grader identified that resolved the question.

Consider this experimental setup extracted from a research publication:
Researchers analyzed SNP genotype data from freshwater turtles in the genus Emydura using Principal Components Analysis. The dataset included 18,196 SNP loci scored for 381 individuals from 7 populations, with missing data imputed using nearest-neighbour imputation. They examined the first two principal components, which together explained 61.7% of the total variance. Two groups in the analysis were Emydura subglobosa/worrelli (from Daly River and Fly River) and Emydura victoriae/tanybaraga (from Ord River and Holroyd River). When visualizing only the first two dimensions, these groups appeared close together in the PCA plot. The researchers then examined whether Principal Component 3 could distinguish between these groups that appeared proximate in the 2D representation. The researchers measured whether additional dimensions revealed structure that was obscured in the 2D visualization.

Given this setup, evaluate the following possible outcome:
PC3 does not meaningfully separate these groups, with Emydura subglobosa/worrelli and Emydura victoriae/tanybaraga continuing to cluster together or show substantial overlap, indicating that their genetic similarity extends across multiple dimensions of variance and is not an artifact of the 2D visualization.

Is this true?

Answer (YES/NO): NO